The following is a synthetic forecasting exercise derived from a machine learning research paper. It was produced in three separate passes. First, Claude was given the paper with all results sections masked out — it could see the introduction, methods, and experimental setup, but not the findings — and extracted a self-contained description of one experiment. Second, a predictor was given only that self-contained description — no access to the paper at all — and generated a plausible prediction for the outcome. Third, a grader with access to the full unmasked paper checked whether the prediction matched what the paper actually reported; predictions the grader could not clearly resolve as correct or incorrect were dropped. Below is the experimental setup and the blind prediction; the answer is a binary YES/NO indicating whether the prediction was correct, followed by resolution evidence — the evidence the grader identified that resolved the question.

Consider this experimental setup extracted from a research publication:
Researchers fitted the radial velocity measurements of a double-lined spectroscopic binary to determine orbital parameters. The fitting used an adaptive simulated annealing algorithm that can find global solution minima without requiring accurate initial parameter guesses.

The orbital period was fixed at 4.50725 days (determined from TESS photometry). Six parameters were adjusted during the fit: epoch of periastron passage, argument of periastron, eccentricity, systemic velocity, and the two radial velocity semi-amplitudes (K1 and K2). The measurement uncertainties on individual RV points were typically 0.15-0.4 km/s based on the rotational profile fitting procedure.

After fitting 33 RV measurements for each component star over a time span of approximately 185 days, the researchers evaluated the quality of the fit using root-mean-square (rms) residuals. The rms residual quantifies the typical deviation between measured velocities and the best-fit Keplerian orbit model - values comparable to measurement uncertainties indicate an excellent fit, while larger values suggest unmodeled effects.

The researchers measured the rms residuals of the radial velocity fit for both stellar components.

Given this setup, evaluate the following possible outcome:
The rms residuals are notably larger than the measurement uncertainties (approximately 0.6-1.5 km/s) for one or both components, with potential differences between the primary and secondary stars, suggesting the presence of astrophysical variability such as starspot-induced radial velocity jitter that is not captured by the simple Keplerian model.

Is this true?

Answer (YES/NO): NO